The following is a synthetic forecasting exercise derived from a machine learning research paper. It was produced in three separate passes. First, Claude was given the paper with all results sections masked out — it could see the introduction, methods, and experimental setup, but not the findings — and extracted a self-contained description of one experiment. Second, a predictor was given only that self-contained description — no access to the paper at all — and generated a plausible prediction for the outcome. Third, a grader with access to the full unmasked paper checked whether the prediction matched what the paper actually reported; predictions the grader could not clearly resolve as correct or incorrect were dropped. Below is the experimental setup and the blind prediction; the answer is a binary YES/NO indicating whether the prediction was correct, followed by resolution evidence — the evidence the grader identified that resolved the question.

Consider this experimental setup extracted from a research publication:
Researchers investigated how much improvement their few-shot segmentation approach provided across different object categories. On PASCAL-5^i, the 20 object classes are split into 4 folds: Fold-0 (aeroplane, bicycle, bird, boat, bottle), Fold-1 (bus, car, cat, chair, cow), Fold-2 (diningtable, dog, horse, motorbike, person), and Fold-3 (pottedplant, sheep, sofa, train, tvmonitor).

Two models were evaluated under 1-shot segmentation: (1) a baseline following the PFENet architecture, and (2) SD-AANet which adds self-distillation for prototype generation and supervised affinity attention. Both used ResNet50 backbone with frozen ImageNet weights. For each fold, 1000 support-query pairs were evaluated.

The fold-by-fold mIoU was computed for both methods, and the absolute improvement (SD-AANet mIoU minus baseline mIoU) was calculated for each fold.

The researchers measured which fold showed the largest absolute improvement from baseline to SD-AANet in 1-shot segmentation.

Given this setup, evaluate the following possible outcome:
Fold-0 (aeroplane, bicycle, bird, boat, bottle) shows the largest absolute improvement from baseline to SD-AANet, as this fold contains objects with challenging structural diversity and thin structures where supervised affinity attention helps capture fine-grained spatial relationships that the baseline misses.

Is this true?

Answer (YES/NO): NO